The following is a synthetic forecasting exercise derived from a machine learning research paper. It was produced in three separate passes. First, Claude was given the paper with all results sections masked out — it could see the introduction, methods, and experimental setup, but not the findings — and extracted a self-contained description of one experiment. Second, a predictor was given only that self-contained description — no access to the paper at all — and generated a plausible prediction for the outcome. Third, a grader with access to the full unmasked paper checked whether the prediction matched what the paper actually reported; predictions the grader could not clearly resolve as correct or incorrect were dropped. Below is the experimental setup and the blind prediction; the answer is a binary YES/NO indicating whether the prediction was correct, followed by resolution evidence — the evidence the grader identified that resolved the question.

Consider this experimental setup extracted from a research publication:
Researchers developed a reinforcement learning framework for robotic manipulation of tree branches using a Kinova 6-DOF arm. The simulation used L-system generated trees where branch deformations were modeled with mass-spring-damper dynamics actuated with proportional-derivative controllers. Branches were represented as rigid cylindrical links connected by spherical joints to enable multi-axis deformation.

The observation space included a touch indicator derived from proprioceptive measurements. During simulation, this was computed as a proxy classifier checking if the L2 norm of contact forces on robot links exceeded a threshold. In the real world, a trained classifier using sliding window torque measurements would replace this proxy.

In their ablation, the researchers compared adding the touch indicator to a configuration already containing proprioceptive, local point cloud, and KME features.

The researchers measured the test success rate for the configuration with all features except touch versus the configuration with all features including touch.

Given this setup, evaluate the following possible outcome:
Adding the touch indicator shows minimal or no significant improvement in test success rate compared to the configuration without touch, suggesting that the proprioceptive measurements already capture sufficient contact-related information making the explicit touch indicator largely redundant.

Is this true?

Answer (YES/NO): NO